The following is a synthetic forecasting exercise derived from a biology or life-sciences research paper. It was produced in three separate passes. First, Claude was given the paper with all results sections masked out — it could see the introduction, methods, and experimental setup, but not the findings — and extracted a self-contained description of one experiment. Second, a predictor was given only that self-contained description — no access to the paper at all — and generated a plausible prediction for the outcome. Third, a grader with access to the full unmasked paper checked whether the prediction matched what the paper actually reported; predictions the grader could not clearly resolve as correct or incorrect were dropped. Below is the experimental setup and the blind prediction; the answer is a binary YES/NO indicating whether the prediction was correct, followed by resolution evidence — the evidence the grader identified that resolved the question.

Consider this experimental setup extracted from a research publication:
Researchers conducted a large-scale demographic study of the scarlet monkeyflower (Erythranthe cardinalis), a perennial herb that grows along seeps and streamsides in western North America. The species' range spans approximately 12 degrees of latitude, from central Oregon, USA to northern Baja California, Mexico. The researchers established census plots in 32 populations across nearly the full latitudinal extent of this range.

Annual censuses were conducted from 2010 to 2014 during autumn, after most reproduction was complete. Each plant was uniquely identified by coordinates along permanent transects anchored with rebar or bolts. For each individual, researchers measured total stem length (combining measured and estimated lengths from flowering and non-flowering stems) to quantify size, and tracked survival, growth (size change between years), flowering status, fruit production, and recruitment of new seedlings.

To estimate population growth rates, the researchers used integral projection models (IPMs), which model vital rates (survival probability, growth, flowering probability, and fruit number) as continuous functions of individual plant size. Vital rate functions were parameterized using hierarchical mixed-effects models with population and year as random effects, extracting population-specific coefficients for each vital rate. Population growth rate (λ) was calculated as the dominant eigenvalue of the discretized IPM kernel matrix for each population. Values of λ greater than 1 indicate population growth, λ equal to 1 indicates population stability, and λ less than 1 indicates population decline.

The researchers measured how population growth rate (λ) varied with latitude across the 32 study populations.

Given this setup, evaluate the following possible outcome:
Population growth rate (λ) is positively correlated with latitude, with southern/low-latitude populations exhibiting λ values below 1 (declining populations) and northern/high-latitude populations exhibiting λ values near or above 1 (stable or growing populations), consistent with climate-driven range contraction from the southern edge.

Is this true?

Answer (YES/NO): YES